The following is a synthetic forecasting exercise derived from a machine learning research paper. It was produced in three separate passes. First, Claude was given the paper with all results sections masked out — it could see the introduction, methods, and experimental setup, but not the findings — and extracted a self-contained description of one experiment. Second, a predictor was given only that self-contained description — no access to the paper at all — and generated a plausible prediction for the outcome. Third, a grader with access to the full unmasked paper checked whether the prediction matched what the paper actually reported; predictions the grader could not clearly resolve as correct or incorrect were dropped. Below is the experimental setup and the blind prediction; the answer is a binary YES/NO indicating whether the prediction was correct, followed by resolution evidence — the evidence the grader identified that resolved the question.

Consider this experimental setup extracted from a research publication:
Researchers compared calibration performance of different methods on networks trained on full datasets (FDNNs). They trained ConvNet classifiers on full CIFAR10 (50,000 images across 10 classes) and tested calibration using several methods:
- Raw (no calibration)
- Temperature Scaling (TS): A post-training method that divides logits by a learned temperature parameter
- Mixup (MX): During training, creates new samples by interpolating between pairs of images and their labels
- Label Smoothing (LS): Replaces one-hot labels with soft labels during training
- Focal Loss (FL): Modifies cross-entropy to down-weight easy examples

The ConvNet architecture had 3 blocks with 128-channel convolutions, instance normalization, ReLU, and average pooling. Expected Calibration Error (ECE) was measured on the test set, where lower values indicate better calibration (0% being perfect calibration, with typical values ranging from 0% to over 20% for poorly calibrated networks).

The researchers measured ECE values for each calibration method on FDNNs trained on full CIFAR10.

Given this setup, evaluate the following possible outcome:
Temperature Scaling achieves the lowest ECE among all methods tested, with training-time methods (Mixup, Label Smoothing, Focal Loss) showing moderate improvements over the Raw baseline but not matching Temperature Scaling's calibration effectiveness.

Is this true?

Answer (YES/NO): NO